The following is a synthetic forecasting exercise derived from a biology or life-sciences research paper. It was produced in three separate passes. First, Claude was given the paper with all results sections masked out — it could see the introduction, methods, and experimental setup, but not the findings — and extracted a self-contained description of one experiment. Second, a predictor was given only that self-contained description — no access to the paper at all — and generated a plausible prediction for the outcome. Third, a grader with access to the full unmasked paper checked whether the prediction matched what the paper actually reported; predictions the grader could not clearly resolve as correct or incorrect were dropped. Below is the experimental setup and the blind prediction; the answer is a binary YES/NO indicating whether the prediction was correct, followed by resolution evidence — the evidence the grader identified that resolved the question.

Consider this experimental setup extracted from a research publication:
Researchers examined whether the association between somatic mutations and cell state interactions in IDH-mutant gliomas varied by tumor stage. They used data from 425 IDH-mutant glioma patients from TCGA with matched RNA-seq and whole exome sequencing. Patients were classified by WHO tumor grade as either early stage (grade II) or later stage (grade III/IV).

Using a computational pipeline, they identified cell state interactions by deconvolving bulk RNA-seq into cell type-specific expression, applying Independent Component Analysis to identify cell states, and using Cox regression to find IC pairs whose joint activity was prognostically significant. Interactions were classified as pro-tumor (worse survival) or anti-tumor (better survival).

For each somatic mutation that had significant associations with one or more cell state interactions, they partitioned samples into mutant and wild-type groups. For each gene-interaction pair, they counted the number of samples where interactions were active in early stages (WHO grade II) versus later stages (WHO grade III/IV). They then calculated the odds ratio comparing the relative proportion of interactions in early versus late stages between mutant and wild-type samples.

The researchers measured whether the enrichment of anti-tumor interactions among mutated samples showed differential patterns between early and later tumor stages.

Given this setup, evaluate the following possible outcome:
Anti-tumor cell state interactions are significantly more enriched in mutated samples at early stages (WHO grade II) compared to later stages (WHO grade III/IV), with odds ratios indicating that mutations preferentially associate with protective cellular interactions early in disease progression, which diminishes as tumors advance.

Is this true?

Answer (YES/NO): YES